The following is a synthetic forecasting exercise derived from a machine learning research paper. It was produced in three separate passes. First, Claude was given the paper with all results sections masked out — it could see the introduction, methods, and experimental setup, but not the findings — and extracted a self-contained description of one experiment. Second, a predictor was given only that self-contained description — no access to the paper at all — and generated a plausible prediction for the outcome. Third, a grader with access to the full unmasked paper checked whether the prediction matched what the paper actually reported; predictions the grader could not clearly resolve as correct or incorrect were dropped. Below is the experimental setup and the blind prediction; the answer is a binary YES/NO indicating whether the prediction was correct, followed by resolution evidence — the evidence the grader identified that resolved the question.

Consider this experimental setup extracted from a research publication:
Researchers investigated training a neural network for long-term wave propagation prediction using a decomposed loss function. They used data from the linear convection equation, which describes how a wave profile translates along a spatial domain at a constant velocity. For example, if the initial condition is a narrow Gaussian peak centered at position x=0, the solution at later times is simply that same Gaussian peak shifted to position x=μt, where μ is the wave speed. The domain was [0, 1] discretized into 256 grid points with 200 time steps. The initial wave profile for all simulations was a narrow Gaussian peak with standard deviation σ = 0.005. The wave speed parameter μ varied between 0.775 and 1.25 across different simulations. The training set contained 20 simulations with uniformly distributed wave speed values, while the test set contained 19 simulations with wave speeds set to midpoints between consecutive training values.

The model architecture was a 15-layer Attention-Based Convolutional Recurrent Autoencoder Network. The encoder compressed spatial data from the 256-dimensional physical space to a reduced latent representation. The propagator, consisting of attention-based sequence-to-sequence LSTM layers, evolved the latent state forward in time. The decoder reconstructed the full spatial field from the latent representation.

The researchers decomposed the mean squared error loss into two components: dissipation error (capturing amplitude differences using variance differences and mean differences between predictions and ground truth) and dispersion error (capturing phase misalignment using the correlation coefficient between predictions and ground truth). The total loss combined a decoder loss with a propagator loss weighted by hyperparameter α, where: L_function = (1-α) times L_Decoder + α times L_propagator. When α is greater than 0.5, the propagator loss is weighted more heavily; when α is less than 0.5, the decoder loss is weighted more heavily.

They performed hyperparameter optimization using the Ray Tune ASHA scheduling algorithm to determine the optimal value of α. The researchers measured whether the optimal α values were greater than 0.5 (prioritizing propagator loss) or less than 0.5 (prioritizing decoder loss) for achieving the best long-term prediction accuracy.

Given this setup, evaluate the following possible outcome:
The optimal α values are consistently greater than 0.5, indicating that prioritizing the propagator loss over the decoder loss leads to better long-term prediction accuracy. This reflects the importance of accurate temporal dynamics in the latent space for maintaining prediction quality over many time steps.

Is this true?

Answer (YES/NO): YES